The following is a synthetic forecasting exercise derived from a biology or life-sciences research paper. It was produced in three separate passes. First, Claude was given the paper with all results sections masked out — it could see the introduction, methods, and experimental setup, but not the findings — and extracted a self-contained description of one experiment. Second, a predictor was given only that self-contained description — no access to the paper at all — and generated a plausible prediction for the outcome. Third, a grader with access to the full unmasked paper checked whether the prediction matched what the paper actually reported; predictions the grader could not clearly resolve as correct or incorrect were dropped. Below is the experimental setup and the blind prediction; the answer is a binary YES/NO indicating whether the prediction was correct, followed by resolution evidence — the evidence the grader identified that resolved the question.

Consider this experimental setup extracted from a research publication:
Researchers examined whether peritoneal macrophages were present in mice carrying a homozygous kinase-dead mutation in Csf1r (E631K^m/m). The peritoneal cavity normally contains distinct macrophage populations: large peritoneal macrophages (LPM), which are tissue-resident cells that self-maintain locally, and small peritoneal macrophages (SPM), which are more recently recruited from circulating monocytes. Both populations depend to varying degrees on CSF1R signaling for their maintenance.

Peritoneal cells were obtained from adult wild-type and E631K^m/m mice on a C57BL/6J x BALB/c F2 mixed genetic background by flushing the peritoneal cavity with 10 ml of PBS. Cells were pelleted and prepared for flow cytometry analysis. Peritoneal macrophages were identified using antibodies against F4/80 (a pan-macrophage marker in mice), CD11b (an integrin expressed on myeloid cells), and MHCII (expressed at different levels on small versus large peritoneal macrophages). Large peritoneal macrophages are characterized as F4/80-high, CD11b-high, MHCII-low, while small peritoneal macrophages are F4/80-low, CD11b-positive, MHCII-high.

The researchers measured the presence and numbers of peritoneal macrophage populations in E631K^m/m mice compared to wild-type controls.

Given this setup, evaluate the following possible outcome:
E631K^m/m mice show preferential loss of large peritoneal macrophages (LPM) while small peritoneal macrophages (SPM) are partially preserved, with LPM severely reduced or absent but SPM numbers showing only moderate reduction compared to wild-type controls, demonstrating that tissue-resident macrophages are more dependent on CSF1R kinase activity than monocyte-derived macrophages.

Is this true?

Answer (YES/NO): NO